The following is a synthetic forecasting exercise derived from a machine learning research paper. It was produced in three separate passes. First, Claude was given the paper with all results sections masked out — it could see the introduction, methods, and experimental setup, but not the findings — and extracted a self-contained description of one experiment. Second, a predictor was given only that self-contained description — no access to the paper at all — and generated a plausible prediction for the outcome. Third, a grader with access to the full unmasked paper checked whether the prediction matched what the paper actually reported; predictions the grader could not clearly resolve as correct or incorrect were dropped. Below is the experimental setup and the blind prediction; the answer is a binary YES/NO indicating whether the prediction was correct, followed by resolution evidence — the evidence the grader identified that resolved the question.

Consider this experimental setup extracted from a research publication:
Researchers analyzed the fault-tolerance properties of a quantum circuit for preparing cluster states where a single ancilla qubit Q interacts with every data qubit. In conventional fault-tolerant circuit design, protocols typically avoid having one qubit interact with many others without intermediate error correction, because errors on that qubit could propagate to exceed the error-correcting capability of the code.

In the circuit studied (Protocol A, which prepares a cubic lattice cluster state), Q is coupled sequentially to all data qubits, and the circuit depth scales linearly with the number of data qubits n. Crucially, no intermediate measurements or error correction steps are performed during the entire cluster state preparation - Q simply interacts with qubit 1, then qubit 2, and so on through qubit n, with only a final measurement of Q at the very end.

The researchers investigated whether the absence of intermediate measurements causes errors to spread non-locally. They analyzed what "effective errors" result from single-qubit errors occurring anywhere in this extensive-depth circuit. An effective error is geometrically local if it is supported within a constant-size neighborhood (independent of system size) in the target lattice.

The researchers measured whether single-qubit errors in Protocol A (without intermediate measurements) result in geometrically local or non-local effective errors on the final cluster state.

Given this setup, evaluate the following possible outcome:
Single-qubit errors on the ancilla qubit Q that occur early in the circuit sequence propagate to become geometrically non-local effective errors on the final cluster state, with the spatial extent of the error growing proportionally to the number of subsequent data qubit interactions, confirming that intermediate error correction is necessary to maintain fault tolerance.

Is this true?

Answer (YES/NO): NO